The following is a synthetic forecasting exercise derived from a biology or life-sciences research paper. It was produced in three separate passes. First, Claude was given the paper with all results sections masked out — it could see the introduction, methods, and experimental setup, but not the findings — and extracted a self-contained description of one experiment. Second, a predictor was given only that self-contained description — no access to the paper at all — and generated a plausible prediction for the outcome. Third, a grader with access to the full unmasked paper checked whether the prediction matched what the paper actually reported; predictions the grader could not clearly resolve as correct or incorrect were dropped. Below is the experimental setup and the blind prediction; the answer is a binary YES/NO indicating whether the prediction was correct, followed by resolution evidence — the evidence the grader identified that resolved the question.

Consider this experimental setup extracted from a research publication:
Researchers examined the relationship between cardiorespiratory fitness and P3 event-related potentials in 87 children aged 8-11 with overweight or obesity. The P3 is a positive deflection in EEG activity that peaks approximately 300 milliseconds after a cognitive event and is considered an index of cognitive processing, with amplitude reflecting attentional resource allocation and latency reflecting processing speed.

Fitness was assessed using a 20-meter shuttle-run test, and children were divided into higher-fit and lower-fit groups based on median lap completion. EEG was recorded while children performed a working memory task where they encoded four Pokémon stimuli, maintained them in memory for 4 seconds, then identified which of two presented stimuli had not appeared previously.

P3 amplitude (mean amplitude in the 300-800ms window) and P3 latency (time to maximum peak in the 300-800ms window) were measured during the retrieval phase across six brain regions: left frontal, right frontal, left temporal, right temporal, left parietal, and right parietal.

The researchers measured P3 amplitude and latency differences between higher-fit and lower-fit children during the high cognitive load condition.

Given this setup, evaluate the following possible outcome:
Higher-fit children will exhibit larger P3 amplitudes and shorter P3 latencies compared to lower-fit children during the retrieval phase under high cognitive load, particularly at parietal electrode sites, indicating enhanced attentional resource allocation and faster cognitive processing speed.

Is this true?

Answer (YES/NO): NO